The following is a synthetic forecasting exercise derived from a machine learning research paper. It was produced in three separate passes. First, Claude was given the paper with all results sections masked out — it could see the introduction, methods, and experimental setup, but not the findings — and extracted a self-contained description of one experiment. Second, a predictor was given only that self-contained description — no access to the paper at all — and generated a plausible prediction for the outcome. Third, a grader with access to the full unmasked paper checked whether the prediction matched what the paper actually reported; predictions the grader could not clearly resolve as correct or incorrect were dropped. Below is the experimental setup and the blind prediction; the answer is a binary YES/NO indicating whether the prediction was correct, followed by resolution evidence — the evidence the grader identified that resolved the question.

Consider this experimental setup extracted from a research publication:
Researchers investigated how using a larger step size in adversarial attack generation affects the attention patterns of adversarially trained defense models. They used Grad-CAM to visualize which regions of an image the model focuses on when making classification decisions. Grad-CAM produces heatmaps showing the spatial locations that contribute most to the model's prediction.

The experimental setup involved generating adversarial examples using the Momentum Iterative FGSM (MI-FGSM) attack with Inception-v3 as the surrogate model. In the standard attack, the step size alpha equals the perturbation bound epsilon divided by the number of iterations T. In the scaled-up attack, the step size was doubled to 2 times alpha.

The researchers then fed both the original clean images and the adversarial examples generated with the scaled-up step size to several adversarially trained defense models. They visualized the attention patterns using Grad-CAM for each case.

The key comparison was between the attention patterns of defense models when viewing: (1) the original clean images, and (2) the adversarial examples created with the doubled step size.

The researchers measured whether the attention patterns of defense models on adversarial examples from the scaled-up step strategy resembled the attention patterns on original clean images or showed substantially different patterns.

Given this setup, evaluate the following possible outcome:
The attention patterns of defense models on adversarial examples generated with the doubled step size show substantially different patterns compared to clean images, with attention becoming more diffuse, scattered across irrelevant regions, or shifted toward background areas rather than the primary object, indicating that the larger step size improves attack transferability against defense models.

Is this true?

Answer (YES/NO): NO